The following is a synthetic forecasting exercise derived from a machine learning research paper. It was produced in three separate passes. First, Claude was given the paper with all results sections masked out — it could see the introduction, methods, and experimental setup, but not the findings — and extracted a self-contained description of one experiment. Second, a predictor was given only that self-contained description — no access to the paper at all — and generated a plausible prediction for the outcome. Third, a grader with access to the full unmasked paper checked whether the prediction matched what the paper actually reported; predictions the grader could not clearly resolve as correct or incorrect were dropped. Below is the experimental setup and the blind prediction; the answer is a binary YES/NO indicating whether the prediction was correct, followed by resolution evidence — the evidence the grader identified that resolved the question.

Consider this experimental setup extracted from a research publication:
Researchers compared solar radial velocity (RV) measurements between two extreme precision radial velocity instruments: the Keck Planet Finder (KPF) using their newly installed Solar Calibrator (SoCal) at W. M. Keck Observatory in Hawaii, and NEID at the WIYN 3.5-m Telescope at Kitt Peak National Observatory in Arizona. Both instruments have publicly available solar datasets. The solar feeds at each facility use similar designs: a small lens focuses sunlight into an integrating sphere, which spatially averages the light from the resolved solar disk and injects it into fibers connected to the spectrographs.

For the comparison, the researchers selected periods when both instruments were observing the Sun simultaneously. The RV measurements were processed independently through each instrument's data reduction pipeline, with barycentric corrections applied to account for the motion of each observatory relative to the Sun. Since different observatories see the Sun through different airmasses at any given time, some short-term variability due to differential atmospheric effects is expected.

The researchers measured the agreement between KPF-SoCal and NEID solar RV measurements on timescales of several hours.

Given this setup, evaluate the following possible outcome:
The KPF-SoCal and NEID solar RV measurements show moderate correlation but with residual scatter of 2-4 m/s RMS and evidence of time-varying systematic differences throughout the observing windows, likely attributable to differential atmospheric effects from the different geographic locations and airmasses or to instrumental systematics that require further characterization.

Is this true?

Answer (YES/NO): NO